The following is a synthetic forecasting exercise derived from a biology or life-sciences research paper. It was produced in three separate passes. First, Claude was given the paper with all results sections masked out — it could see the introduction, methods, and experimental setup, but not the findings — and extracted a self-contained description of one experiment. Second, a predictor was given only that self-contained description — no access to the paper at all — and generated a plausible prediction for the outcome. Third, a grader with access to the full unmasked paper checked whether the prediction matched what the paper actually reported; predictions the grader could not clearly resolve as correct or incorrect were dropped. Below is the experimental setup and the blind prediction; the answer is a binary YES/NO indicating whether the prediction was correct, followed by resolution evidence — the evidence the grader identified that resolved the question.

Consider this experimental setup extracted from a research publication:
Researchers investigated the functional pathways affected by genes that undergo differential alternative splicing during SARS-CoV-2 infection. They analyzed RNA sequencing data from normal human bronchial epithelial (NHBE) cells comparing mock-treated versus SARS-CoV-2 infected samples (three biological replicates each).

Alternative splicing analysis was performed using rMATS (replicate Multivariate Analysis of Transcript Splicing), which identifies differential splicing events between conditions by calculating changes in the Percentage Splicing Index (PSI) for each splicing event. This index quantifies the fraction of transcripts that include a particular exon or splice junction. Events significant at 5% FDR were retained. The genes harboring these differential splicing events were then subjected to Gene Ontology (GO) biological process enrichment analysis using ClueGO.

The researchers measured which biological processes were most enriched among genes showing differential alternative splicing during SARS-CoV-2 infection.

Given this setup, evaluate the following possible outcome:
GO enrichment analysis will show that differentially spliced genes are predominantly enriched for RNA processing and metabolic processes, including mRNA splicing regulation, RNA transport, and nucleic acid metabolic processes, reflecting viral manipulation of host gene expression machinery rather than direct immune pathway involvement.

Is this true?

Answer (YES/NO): NO